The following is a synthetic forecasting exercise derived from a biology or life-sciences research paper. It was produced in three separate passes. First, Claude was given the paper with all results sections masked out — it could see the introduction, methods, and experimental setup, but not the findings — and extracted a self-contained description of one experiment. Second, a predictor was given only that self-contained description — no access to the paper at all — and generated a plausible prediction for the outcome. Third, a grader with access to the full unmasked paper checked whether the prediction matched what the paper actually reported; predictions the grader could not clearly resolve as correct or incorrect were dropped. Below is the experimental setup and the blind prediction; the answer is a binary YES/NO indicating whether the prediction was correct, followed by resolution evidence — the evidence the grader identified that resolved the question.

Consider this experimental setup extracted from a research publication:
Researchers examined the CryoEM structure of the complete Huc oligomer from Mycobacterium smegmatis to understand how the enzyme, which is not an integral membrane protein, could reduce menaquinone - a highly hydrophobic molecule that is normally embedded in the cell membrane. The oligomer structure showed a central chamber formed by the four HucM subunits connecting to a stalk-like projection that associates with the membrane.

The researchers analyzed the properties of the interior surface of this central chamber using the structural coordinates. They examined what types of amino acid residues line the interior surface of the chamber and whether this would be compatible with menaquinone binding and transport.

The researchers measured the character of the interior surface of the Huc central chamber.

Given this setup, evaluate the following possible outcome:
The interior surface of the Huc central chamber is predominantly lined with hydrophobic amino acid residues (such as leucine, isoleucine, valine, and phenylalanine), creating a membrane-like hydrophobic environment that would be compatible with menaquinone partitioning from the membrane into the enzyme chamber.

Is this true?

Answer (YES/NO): YES